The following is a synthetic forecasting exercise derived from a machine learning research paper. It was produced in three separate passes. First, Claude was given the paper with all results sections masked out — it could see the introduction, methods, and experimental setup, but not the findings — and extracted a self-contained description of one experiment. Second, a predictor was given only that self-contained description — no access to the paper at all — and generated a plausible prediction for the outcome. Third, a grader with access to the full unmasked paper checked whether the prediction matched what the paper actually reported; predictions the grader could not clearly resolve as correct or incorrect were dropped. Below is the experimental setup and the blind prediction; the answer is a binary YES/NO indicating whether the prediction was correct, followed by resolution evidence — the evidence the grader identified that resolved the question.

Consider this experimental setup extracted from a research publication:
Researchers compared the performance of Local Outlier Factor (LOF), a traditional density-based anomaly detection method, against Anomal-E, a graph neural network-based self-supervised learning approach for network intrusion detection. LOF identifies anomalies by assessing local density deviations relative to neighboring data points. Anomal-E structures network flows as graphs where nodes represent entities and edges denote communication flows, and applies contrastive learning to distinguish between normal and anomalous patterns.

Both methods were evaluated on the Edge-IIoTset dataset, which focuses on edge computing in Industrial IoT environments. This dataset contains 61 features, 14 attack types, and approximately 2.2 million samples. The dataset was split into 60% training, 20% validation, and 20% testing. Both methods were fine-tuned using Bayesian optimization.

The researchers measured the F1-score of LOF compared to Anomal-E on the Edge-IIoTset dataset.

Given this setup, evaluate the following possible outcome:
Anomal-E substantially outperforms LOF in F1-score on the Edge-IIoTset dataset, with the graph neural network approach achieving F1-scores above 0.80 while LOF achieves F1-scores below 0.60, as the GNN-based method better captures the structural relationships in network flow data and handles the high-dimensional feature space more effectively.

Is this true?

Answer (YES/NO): NO